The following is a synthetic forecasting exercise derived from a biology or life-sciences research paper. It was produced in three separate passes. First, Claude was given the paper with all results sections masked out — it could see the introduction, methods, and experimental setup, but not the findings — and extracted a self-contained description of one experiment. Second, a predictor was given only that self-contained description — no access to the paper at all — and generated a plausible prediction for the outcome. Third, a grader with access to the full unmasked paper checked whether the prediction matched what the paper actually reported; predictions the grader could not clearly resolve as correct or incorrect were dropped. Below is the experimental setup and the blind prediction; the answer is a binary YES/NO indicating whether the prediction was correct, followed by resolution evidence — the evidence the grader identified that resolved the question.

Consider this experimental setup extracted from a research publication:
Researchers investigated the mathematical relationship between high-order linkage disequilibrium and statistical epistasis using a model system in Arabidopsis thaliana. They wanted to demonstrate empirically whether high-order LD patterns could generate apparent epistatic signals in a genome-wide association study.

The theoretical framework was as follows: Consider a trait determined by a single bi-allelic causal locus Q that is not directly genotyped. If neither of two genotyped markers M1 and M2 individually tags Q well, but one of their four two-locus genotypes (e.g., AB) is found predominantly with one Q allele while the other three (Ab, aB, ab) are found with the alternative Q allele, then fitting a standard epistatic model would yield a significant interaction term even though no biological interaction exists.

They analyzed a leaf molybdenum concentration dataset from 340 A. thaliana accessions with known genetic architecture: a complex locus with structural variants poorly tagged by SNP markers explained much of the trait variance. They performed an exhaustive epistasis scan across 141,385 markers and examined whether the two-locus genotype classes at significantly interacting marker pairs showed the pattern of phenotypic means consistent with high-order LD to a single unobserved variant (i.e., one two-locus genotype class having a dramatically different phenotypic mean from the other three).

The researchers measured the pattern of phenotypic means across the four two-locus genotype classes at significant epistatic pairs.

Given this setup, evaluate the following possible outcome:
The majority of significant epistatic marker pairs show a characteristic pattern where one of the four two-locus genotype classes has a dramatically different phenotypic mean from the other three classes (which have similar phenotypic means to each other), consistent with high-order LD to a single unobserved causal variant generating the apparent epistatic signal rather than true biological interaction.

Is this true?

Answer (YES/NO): NO